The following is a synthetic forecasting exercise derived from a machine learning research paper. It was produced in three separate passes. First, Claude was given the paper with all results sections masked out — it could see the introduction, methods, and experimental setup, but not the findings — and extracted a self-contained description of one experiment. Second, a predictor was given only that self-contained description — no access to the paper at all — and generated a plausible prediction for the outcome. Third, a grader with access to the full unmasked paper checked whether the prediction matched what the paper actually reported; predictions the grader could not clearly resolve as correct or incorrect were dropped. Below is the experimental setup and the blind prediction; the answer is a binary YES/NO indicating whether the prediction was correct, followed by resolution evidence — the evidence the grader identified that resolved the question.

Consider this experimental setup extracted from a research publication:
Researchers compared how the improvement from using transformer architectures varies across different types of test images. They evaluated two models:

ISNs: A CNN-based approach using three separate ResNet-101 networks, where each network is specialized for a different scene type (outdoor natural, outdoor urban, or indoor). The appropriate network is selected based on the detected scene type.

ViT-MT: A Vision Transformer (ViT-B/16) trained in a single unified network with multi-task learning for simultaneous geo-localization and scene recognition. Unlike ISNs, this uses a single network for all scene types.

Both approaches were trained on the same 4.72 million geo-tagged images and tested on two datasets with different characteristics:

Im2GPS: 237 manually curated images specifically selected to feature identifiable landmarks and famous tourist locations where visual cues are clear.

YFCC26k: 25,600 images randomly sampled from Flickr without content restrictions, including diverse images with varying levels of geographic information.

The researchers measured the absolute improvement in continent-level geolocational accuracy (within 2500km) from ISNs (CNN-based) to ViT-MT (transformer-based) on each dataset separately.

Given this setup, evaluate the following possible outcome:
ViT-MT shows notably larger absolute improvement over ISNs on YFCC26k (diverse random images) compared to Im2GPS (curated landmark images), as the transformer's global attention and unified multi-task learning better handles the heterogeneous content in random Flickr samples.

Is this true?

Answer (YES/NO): YES